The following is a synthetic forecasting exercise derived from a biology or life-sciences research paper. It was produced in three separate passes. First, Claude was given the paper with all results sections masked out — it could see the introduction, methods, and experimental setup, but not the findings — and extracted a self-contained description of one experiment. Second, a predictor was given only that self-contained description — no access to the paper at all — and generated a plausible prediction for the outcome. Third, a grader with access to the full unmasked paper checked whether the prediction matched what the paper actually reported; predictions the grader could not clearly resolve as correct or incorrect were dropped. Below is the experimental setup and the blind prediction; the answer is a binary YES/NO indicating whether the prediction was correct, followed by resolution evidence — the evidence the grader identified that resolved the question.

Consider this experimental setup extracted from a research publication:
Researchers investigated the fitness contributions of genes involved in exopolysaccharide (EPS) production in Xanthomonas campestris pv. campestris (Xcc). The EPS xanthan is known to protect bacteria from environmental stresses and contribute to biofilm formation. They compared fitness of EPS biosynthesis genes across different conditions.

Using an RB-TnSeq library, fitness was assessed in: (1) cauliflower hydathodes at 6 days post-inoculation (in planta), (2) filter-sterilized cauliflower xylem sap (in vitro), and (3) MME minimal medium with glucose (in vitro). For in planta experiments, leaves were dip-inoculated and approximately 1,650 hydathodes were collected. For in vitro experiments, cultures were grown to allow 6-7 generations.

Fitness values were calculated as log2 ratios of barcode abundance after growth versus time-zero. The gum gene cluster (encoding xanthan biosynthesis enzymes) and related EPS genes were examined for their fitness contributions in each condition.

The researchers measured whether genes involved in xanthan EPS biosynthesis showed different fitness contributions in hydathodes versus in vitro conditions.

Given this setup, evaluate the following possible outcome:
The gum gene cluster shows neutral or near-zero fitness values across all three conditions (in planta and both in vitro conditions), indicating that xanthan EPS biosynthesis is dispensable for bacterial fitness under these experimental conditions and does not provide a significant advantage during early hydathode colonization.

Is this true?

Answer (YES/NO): NO